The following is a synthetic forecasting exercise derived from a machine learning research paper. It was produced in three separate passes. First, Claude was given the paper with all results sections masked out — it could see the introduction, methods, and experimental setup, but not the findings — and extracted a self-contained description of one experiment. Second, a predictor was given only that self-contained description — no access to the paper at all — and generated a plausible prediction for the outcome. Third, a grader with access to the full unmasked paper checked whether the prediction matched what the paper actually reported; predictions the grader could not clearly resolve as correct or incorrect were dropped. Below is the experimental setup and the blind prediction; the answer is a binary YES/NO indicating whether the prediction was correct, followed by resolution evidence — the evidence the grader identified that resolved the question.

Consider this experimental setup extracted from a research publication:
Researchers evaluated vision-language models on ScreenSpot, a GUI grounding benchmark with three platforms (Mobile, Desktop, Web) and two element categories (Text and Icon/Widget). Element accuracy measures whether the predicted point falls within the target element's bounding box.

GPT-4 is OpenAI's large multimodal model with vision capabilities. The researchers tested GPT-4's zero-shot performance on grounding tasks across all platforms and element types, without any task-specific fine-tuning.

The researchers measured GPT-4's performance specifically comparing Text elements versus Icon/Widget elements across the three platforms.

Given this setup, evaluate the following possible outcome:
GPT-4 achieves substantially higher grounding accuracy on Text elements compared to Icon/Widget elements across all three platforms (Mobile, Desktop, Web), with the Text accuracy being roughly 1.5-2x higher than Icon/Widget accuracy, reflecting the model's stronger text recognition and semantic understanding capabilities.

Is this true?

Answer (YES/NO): NO